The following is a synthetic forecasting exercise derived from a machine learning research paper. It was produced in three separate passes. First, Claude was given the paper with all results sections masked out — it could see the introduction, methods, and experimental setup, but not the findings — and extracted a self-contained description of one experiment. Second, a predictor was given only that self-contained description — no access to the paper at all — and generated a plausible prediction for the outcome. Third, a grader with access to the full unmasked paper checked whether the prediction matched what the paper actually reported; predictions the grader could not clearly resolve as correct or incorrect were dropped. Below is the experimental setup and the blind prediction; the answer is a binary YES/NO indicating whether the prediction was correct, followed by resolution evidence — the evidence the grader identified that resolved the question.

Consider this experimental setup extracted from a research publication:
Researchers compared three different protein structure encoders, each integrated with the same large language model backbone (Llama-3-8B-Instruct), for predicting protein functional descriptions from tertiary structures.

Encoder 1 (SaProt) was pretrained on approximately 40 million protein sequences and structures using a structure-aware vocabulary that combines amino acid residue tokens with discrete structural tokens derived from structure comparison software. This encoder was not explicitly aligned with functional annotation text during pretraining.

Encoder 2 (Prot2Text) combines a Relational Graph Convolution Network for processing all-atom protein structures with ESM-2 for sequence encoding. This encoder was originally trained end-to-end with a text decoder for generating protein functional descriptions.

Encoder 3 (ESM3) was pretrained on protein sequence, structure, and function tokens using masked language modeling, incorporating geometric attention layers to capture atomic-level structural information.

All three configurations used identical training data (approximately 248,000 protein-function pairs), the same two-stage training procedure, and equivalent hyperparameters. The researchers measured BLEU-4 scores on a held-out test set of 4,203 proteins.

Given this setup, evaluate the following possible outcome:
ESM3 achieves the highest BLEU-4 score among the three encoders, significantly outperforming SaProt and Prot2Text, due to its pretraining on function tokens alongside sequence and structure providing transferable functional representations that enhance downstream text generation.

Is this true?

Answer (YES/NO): NO